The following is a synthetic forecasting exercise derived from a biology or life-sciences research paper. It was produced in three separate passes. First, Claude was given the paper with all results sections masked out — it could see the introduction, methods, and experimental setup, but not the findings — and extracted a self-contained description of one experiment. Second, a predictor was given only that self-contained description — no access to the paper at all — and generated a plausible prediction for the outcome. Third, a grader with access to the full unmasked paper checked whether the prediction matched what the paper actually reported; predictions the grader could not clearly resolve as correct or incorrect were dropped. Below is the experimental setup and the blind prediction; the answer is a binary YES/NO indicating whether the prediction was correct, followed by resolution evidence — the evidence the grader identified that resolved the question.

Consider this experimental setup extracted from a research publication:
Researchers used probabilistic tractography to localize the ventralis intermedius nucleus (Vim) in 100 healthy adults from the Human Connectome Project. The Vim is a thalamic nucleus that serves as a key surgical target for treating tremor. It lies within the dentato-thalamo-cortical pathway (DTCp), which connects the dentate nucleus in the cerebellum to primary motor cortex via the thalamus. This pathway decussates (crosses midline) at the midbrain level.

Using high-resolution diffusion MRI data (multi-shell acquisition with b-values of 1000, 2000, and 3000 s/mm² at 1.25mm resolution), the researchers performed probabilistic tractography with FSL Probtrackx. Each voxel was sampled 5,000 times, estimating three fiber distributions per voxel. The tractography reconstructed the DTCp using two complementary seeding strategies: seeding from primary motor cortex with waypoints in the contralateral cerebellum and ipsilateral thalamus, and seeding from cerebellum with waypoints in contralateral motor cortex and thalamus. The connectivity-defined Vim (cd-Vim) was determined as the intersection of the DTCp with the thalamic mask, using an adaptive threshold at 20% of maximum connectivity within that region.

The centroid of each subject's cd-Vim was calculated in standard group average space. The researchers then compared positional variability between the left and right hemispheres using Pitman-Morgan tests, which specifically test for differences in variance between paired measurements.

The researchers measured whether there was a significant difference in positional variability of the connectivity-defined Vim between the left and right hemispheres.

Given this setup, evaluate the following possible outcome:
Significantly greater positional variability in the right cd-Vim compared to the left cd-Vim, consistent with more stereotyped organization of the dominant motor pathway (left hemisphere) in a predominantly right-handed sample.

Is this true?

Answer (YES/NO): YES